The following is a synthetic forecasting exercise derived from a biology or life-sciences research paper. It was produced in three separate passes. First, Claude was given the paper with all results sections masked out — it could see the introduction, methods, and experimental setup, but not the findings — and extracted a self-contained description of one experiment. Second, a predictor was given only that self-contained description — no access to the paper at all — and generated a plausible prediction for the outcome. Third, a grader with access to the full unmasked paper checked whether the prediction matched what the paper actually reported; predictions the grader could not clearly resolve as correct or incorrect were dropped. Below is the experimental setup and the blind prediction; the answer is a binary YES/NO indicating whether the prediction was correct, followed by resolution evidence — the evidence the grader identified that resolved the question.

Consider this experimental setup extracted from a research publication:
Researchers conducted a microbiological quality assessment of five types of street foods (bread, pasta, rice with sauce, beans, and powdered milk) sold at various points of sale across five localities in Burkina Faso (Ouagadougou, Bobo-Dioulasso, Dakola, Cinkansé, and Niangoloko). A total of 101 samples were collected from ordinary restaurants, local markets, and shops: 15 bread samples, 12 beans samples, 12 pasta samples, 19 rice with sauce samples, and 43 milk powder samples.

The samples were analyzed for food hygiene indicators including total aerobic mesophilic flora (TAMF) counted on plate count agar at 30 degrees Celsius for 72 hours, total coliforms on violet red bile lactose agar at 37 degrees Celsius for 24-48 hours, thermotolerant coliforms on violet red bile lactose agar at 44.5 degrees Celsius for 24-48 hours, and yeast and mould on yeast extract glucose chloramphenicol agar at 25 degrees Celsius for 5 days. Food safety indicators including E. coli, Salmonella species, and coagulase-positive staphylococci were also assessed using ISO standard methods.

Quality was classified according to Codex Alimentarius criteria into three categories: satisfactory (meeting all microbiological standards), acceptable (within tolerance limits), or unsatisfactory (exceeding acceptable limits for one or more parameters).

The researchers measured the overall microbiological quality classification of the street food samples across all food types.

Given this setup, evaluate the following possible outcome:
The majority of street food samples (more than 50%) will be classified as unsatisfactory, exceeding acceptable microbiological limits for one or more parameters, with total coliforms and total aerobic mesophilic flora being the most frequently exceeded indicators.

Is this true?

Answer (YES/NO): NO